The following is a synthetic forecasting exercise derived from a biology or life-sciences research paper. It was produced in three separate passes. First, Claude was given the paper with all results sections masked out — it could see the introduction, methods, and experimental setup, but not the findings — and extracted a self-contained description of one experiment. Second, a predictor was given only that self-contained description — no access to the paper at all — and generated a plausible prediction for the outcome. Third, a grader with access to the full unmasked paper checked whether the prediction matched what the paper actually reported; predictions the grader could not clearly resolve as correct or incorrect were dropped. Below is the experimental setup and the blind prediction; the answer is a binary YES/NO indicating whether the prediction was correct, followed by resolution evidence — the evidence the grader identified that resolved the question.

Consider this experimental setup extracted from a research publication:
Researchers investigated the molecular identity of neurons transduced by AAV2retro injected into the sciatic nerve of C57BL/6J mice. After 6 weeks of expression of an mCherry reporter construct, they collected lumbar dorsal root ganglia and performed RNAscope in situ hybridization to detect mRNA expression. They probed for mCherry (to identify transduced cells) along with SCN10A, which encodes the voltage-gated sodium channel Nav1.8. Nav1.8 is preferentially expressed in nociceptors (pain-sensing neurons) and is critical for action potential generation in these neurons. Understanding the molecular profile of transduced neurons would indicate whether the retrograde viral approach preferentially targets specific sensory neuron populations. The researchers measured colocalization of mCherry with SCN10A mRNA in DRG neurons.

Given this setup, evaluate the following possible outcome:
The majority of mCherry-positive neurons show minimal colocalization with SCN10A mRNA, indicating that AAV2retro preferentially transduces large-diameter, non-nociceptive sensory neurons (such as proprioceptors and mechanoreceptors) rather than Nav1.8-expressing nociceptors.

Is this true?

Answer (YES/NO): NO